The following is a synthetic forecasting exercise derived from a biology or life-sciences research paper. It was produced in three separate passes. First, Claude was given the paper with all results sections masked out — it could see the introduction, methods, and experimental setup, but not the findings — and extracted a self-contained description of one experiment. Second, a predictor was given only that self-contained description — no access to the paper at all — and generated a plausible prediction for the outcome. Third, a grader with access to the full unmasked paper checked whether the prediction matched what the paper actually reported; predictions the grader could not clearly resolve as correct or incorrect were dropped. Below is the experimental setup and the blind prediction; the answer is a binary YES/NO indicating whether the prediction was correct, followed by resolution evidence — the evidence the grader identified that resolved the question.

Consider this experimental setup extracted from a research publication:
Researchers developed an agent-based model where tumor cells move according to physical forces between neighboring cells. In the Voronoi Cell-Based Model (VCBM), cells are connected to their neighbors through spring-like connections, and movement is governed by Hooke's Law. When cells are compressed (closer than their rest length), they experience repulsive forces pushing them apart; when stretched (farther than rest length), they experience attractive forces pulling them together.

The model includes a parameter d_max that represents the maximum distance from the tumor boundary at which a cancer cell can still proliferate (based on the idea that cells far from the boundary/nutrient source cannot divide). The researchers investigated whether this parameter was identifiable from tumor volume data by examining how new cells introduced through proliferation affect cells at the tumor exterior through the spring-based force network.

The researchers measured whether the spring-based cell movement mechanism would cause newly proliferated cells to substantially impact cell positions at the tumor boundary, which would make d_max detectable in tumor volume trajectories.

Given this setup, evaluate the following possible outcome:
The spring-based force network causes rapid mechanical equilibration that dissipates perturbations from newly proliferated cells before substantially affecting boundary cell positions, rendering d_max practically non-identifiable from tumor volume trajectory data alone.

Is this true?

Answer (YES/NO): YES